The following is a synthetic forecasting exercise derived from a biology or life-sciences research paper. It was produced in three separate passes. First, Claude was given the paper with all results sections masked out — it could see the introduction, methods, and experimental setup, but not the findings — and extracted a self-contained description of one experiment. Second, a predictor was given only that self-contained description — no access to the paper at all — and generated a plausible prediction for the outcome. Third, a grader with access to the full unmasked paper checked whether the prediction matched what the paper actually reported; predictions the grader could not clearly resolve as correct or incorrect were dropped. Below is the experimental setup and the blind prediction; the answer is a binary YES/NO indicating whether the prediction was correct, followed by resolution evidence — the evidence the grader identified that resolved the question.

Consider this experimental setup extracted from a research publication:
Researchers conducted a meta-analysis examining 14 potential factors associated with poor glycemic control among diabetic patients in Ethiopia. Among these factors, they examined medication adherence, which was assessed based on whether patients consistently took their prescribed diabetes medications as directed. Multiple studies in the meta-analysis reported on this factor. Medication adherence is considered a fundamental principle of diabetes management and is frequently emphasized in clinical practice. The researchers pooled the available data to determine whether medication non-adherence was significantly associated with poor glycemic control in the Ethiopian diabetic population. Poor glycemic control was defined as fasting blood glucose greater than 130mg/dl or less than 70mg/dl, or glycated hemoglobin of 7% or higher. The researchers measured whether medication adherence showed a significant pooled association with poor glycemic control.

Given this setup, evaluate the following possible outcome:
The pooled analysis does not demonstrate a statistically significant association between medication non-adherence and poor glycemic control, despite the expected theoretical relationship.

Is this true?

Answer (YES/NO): YES